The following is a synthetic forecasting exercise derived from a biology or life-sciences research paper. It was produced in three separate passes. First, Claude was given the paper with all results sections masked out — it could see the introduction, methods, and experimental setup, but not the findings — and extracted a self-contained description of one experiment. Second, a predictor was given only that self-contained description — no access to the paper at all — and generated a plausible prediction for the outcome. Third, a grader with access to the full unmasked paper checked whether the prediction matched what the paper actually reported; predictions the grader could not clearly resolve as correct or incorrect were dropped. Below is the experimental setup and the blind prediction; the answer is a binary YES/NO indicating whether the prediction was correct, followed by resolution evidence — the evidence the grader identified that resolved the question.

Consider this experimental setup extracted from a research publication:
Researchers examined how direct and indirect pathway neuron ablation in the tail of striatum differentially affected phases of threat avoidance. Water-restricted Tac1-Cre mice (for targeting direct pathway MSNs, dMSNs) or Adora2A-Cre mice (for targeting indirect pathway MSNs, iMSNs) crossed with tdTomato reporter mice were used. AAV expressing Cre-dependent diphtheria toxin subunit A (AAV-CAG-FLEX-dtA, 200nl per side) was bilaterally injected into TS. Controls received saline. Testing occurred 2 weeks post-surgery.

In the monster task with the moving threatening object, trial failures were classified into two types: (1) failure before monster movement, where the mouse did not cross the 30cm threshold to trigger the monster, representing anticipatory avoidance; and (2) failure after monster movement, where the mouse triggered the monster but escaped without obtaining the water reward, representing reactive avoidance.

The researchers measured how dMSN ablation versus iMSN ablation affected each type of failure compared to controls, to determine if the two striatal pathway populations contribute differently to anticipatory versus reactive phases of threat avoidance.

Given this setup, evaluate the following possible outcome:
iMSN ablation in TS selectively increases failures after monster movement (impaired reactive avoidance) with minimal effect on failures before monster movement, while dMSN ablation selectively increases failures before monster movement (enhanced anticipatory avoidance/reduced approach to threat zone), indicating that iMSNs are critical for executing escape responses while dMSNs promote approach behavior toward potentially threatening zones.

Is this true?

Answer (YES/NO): NO